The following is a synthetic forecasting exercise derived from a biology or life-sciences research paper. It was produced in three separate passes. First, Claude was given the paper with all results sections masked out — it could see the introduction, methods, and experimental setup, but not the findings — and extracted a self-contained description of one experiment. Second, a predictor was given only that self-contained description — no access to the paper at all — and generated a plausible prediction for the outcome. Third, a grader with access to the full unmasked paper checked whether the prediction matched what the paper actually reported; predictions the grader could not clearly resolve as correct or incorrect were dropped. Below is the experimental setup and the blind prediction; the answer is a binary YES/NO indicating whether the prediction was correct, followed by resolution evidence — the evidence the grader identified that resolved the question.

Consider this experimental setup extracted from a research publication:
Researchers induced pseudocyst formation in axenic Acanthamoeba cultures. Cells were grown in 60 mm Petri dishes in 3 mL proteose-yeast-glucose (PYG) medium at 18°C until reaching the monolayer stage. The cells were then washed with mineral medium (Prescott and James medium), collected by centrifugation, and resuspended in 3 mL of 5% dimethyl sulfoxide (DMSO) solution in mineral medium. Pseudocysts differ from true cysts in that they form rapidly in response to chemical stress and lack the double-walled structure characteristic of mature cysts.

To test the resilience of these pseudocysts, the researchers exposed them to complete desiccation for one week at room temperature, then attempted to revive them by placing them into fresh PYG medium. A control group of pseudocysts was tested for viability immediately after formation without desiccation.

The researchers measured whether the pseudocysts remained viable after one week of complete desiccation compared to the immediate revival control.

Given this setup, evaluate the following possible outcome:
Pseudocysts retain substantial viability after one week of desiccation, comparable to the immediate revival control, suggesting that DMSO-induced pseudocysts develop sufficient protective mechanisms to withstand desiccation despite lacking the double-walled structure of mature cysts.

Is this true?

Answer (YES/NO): YES